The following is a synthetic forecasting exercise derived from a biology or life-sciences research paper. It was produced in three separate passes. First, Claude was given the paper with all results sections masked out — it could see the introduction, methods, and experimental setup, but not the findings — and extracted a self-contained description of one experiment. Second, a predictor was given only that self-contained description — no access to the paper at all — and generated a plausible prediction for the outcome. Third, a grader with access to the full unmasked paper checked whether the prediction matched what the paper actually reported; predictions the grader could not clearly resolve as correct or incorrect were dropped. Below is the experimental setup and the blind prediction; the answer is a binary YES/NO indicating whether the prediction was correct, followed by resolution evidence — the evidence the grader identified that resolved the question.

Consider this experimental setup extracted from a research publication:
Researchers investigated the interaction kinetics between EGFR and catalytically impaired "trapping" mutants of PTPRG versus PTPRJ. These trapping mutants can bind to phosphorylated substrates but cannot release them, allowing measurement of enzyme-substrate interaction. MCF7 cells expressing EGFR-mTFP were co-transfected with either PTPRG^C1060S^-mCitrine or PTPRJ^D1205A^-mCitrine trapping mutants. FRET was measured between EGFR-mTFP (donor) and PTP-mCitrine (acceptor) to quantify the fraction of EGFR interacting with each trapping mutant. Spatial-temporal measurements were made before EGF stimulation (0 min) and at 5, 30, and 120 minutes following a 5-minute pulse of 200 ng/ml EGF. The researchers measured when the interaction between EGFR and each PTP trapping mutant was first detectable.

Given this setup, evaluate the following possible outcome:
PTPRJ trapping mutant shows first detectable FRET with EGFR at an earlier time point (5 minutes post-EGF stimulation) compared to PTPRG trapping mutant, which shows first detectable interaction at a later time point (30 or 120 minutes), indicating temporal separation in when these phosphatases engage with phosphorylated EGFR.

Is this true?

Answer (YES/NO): NO